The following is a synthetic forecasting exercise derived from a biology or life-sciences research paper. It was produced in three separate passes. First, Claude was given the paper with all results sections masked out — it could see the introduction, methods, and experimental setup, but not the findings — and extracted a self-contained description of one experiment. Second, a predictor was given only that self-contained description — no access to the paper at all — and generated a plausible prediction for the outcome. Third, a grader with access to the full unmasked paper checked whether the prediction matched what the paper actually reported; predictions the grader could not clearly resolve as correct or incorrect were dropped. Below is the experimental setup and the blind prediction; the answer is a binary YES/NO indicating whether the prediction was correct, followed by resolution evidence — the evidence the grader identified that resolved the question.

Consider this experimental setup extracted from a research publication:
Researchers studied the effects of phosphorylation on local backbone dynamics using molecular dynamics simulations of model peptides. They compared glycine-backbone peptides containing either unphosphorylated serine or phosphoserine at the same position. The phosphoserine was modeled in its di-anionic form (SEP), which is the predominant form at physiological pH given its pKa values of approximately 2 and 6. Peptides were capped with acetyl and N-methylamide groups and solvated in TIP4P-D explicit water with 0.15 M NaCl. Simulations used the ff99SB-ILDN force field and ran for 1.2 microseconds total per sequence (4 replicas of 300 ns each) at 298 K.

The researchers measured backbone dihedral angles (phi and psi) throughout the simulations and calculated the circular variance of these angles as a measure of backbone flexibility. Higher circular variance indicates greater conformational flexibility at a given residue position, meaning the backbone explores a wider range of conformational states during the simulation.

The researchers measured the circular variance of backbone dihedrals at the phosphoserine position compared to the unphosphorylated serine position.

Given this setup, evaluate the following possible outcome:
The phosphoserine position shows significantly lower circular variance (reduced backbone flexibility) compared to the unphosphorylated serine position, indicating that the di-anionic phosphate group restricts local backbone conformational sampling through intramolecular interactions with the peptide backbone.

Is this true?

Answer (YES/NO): YES